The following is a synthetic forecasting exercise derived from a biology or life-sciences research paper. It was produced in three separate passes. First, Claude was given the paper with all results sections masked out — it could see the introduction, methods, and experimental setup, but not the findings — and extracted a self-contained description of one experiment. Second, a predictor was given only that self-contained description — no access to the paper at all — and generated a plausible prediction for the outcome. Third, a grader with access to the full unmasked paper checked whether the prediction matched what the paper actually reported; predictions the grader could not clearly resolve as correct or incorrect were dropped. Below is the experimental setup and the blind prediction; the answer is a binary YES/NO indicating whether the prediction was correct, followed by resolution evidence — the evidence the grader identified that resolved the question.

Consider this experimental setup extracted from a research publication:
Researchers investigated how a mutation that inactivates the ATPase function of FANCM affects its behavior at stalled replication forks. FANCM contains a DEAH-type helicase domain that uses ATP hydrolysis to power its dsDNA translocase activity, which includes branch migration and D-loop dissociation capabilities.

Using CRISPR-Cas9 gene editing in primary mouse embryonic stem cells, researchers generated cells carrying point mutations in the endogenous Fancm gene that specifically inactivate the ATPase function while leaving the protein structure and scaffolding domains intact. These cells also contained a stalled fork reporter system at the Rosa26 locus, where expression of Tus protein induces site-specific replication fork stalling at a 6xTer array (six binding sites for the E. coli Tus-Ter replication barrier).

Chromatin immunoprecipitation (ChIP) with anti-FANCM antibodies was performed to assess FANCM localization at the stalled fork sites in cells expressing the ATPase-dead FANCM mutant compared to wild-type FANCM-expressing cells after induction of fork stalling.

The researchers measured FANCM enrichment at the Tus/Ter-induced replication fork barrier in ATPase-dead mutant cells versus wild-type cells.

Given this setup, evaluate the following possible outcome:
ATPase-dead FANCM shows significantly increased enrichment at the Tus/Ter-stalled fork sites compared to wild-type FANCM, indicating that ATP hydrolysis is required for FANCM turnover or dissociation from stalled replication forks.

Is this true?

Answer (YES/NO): YES